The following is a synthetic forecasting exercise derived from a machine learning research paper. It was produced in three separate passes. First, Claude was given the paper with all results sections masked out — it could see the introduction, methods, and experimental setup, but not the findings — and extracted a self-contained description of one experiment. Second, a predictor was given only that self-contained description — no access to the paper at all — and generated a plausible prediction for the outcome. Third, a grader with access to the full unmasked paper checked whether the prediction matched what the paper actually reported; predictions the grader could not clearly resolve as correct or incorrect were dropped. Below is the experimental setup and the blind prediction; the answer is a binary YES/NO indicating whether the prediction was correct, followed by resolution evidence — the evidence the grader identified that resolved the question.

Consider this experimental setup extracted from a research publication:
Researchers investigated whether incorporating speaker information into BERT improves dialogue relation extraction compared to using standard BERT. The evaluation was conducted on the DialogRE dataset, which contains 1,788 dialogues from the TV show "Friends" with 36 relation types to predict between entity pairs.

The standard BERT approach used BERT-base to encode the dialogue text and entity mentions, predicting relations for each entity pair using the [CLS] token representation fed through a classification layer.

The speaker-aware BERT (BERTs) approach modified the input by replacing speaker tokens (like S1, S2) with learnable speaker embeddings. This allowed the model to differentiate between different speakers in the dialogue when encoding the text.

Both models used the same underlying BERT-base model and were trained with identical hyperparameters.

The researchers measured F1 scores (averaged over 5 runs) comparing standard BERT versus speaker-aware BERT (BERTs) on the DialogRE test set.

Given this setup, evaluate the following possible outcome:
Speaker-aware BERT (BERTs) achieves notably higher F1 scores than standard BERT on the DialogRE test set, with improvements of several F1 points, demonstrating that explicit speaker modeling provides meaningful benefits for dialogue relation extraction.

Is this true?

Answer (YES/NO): YES